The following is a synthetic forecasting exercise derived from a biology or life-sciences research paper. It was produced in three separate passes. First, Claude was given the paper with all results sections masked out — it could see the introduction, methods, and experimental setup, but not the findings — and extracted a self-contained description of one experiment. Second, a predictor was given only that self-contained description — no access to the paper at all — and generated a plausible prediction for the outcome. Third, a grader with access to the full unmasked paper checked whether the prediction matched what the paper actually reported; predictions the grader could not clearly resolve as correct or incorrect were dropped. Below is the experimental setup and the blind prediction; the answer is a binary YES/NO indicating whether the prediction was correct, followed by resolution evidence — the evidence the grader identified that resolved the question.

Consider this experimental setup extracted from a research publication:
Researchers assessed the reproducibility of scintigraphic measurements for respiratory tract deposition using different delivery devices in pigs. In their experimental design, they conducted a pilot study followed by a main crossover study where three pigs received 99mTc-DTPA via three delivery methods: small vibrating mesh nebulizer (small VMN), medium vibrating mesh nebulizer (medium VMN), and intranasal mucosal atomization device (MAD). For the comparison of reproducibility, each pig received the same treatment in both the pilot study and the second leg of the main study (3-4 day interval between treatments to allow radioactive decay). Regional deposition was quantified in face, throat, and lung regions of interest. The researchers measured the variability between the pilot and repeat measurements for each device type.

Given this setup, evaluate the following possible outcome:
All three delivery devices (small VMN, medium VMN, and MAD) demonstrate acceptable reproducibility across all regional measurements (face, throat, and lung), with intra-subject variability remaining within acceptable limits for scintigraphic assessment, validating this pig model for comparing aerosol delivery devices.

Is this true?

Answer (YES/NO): NO